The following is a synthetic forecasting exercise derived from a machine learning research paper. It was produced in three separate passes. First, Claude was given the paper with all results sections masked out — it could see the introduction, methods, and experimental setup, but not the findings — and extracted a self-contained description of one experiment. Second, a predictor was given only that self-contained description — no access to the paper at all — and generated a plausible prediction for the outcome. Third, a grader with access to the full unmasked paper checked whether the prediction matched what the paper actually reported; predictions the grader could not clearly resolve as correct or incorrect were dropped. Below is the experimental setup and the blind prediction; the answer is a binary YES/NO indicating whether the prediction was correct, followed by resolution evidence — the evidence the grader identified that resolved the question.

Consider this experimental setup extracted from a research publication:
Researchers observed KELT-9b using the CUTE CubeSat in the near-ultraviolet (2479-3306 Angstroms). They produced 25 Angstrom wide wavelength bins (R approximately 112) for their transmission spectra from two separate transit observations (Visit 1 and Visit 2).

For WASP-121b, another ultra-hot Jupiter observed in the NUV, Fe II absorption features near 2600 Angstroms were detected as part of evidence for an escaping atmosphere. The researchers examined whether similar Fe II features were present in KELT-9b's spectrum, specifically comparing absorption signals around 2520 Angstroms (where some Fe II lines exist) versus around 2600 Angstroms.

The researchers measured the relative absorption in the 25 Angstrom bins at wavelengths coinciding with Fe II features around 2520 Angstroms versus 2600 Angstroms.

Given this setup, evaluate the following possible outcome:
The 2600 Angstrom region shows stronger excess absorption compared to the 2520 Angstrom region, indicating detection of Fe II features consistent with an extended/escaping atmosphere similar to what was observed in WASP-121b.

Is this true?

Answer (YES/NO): NO